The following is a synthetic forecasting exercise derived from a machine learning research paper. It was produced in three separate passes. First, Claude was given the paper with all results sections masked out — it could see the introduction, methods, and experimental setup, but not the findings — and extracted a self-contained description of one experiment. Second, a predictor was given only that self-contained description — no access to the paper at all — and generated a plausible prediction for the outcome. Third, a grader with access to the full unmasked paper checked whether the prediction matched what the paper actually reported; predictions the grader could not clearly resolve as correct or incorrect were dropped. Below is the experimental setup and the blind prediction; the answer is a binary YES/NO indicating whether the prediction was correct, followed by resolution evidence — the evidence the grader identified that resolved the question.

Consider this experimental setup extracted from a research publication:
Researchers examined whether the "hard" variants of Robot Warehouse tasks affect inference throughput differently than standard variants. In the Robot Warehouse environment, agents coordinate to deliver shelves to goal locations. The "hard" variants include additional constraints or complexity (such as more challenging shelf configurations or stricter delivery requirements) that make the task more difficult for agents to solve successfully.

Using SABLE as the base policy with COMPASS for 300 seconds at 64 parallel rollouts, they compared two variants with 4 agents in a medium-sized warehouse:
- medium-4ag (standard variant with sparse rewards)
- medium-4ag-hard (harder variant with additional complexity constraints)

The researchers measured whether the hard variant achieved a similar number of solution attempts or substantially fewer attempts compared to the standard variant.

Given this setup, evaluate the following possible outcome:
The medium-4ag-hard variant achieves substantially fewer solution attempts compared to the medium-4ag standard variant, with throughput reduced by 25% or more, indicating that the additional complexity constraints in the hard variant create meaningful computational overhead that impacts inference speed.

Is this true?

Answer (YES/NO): NO